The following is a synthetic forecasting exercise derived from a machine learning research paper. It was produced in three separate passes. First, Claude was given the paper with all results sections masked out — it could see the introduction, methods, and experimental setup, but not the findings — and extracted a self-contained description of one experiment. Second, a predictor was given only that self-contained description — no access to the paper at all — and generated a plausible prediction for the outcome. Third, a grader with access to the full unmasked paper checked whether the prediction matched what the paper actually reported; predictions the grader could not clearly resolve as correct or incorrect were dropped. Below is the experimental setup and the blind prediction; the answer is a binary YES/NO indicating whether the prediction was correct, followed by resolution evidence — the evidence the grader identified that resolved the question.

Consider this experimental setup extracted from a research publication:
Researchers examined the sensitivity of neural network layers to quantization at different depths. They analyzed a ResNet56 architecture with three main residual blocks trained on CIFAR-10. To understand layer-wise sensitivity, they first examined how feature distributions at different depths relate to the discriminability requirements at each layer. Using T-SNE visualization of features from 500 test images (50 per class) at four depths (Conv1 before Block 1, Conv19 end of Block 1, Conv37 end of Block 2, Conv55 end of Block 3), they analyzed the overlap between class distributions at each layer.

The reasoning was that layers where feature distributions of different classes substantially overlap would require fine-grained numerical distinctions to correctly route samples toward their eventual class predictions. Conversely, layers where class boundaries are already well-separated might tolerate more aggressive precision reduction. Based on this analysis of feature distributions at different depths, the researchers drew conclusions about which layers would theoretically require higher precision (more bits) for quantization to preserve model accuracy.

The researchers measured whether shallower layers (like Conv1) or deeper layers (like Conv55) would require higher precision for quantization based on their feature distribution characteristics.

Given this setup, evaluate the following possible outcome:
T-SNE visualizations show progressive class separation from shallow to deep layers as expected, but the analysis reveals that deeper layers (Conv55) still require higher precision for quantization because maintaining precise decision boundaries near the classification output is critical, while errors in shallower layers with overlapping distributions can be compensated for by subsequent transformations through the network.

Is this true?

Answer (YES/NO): NO